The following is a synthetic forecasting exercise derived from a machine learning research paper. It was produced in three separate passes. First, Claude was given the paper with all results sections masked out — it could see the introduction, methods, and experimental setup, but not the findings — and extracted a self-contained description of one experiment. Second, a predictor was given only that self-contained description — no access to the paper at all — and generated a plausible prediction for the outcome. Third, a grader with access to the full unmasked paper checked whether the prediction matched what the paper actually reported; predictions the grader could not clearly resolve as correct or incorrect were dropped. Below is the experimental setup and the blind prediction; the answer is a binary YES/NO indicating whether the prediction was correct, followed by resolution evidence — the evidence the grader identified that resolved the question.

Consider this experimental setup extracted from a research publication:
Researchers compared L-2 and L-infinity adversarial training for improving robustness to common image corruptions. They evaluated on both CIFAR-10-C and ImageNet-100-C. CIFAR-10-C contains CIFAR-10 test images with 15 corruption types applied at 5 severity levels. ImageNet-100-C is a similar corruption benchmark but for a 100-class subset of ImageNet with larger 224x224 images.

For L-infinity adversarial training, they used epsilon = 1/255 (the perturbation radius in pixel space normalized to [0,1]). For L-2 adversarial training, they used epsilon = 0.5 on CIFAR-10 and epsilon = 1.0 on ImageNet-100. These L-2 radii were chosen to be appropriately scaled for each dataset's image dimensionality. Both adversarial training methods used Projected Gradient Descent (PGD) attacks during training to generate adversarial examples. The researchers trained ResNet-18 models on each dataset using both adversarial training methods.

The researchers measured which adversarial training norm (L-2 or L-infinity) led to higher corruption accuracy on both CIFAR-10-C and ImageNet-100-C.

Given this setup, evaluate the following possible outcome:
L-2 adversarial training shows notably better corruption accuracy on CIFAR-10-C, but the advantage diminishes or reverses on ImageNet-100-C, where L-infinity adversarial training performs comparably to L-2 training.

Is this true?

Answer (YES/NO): NO